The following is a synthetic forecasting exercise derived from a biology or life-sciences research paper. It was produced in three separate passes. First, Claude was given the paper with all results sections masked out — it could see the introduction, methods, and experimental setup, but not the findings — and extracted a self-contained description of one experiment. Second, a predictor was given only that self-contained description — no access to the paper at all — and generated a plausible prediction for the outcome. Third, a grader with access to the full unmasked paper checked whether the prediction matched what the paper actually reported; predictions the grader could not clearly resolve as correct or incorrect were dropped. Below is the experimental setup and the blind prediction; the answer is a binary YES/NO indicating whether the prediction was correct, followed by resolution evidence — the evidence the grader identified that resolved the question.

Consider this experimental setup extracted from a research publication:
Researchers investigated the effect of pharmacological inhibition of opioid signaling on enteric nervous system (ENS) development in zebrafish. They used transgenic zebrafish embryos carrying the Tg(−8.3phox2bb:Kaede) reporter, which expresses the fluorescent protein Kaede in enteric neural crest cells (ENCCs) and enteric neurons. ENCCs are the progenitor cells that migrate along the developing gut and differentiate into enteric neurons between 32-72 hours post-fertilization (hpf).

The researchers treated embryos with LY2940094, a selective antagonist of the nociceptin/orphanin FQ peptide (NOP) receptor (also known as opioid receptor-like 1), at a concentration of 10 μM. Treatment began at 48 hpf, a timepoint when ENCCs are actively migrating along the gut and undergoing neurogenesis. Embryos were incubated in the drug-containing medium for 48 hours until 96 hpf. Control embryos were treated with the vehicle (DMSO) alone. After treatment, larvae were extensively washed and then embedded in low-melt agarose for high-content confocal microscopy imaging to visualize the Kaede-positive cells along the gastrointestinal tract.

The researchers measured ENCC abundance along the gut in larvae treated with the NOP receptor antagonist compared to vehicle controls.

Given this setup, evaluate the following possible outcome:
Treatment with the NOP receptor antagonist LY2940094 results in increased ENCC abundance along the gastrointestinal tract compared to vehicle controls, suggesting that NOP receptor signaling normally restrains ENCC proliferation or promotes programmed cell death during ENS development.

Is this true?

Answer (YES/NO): NO